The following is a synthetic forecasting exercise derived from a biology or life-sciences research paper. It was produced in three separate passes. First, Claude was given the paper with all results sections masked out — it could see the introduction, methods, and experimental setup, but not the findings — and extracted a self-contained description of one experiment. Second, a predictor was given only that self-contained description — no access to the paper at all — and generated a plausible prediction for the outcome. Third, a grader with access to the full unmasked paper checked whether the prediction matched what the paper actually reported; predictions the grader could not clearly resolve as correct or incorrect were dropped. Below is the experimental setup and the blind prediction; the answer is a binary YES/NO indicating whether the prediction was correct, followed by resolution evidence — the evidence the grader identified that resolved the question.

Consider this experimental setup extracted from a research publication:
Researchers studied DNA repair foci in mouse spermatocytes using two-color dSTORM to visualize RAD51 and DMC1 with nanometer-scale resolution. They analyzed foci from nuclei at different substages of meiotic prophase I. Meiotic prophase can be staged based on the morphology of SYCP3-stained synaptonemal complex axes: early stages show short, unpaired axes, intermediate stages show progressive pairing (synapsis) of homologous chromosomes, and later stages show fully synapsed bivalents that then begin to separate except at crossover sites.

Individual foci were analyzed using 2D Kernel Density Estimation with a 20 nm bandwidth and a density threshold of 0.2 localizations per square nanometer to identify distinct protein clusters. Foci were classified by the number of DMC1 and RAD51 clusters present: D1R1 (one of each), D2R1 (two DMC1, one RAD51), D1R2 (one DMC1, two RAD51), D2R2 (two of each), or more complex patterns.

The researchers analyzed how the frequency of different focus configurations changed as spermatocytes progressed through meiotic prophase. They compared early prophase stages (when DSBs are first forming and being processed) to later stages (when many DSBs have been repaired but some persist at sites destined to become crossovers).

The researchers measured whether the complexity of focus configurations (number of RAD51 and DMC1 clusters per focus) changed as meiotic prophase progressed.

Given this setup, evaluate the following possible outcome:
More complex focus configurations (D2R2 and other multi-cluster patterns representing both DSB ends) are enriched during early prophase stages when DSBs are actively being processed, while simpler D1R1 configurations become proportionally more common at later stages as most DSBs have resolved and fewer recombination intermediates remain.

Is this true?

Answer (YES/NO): NO